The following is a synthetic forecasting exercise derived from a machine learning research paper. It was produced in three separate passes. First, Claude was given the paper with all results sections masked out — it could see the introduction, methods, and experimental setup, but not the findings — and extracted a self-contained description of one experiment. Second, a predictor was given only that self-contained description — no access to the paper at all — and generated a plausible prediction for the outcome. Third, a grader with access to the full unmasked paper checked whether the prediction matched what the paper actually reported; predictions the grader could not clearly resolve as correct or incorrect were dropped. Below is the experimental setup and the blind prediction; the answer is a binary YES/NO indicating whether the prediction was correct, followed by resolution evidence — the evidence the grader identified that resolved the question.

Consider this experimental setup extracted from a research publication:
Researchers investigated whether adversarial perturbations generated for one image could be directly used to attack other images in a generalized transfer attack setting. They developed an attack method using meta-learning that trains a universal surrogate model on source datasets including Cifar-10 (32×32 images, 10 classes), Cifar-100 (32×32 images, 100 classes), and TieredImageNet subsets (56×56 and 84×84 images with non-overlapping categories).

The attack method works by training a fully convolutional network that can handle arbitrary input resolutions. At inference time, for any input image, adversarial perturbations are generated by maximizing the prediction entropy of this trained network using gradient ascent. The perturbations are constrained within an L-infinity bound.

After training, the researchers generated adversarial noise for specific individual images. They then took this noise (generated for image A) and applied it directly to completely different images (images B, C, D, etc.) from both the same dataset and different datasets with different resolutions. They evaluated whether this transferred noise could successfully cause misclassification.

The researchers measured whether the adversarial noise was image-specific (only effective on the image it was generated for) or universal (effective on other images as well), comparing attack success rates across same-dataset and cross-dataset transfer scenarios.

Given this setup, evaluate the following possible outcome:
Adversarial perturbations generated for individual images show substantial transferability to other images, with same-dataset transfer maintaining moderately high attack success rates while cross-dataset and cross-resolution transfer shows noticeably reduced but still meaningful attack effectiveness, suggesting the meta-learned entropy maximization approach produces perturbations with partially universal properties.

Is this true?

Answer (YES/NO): NO